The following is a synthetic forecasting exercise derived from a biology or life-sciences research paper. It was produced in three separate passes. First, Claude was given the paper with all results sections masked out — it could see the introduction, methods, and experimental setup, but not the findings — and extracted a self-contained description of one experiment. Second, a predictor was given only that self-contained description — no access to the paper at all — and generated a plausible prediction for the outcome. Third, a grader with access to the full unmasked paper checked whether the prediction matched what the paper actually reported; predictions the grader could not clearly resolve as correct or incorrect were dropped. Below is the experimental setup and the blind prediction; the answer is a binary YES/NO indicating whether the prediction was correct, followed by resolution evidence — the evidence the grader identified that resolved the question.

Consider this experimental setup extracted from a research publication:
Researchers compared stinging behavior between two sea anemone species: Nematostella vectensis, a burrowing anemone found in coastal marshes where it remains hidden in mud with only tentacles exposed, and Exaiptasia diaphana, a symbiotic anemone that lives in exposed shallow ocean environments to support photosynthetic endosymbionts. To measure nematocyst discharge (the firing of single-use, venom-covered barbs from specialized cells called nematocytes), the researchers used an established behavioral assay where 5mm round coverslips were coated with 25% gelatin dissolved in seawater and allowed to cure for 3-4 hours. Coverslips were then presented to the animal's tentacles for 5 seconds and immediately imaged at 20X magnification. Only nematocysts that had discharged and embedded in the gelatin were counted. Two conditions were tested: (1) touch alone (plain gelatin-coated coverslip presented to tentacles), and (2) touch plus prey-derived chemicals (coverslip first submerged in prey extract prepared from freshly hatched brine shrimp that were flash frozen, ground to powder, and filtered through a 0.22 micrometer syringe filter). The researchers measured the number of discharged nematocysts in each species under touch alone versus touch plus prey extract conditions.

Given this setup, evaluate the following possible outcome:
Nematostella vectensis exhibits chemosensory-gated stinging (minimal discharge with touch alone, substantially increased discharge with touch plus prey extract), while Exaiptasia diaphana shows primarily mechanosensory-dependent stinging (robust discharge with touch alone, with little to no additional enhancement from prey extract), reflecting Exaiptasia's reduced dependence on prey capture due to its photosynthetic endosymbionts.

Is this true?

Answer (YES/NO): YES